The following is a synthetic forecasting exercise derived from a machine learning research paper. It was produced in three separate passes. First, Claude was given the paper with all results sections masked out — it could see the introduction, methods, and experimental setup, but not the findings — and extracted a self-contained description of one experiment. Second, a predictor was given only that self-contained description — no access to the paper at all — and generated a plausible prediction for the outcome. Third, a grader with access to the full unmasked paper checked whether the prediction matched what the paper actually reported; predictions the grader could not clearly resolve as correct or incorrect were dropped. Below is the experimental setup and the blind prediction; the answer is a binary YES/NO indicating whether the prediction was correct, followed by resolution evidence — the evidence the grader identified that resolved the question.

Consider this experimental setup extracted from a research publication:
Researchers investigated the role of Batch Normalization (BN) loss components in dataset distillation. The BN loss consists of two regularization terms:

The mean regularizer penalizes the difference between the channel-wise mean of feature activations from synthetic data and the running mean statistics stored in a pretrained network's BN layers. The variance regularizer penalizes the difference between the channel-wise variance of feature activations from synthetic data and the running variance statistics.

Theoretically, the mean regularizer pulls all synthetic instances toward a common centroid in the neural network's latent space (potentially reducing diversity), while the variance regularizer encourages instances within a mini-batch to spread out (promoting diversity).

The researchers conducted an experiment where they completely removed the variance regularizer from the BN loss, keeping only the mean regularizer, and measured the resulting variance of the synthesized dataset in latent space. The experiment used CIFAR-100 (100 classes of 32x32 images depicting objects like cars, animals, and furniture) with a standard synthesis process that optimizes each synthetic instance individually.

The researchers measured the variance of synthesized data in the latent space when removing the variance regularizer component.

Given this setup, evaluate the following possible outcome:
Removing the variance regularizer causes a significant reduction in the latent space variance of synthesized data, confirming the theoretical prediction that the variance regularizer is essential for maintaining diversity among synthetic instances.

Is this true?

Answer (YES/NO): YES